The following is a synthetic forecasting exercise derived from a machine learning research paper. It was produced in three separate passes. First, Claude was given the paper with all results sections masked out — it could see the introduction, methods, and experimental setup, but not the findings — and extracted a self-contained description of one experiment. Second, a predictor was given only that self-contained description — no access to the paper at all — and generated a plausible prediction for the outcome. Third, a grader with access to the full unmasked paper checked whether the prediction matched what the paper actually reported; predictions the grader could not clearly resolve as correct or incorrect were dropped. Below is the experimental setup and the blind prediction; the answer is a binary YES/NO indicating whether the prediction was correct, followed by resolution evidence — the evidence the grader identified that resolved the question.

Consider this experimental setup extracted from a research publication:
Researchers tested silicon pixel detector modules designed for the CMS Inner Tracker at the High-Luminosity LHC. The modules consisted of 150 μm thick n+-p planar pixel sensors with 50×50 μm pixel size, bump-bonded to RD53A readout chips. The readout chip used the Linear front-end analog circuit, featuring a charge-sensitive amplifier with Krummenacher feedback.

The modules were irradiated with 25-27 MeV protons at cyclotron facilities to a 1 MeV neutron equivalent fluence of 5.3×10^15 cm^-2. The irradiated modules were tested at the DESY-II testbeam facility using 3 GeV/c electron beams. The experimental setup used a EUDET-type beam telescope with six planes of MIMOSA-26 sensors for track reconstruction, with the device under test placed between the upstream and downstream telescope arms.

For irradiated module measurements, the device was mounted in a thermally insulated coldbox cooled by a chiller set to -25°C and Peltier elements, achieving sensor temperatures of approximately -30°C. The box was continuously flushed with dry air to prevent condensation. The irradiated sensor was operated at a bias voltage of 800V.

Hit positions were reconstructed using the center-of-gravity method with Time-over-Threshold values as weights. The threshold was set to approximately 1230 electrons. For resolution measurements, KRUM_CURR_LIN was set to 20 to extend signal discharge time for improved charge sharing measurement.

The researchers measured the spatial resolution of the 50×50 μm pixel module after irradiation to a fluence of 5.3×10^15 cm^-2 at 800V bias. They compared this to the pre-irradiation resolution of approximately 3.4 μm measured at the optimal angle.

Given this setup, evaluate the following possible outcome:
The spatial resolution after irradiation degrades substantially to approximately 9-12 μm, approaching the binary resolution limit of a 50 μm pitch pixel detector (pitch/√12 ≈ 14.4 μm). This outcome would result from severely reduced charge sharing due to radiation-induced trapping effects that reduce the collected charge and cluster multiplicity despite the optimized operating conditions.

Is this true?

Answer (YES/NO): YES